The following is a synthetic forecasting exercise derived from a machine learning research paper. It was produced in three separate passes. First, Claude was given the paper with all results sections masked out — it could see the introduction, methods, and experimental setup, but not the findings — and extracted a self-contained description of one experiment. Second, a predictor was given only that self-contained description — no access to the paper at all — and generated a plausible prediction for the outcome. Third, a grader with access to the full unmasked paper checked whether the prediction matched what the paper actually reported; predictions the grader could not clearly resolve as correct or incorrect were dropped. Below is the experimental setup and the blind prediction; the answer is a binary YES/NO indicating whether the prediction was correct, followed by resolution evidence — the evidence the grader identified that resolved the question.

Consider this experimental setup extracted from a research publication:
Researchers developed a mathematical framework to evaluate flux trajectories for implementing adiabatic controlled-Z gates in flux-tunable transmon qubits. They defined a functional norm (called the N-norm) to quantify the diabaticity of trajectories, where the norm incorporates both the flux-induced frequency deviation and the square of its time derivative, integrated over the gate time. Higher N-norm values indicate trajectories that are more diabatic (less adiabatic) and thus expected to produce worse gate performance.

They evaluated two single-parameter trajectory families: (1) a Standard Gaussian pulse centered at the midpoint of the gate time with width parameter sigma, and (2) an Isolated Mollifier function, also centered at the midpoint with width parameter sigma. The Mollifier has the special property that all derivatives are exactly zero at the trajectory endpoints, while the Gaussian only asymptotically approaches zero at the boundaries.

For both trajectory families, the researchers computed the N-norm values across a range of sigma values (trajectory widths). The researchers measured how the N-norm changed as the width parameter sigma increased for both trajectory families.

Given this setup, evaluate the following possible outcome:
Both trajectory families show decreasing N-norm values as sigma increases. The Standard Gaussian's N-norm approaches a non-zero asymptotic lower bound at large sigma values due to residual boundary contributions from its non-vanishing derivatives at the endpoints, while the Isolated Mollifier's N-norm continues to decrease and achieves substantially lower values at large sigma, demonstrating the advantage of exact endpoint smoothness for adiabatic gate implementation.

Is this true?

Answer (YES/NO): NO